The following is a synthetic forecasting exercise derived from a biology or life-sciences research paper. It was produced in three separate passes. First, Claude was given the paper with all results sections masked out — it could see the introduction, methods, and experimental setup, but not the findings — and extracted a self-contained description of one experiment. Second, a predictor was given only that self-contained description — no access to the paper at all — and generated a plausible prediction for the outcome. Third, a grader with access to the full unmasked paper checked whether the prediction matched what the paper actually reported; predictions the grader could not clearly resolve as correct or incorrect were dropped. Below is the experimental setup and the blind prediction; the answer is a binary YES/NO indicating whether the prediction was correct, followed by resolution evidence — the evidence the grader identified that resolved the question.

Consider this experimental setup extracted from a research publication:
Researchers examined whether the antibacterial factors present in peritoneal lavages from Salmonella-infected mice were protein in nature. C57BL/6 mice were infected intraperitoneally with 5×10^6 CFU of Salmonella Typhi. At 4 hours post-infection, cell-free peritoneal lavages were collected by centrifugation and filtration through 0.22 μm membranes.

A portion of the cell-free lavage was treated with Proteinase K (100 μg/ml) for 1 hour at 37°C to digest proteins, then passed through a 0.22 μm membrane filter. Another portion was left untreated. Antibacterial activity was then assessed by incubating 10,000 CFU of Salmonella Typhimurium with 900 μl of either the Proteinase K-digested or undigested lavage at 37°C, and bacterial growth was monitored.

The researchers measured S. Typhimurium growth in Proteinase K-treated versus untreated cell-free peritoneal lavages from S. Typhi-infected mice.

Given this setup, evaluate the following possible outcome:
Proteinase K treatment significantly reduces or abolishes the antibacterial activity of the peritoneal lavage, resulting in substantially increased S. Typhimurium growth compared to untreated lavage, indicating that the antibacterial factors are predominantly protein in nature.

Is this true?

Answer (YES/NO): YES